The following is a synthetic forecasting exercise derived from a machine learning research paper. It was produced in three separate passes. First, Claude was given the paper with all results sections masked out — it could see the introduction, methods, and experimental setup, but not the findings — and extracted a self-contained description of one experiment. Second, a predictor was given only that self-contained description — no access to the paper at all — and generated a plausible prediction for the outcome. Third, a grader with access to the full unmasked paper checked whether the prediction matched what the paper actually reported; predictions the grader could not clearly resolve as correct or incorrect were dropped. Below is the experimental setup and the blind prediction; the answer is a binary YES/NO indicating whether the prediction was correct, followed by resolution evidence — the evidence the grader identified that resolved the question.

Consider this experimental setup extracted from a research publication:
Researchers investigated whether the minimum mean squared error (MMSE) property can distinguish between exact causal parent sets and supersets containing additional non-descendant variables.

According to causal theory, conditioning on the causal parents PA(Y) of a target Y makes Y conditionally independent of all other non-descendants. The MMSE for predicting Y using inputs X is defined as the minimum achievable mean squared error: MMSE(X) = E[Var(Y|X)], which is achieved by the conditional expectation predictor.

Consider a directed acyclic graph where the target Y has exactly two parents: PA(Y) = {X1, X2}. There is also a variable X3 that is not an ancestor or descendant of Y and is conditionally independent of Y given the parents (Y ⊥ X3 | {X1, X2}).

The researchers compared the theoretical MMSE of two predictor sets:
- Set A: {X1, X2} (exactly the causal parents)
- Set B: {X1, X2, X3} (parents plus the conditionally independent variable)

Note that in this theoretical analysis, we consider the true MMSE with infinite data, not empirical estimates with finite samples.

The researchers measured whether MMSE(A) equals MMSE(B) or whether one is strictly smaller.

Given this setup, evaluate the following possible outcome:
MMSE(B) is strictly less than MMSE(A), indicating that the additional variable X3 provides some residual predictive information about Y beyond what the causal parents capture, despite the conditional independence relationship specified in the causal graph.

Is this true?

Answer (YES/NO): NO